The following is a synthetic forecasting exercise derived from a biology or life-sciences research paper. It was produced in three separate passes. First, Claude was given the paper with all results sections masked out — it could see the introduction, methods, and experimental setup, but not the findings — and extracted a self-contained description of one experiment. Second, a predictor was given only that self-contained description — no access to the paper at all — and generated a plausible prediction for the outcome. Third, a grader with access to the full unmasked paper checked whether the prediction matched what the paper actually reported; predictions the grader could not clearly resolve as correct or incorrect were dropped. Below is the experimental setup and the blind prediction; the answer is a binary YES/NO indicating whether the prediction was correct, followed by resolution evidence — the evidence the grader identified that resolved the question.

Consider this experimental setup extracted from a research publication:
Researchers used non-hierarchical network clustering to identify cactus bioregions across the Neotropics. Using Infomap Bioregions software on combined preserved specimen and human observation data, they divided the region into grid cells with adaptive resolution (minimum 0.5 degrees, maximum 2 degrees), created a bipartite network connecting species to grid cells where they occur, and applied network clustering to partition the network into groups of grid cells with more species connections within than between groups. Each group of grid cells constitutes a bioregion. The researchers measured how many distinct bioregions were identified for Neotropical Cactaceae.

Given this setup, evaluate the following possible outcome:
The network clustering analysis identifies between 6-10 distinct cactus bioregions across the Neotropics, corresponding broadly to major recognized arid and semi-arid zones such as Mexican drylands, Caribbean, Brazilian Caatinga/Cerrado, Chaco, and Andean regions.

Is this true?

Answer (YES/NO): NO